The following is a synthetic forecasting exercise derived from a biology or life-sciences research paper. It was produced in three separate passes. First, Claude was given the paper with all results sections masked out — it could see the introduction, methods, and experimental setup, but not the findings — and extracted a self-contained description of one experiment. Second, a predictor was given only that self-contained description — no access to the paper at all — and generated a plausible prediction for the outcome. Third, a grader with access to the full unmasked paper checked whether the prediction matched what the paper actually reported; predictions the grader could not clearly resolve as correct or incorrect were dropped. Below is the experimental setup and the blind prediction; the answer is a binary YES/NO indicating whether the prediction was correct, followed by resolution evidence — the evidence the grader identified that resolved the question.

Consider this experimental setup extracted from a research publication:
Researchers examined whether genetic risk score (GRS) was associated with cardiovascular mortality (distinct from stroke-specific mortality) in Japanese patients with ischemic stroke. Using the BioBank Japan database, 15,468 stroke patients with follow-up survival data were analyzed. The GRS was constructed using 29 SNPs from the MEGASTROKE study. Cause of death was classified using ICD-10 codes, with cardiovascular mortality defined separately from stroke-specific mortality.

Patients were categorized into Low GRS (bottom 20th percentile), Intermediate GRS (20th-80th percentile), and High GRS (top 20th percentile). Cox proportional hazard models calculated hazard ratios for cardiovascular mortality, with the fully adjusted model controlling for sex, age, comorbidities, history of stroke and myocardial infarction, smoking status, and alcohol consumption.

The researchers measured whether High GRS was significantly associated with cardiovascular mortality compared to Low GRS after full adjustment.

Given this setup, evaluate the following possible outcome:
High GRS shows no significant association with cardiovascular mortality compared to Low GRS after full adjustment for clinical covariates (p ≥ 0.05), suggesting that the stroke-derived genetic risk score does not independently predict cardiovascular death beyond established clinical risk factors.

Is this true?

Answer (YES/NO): NO